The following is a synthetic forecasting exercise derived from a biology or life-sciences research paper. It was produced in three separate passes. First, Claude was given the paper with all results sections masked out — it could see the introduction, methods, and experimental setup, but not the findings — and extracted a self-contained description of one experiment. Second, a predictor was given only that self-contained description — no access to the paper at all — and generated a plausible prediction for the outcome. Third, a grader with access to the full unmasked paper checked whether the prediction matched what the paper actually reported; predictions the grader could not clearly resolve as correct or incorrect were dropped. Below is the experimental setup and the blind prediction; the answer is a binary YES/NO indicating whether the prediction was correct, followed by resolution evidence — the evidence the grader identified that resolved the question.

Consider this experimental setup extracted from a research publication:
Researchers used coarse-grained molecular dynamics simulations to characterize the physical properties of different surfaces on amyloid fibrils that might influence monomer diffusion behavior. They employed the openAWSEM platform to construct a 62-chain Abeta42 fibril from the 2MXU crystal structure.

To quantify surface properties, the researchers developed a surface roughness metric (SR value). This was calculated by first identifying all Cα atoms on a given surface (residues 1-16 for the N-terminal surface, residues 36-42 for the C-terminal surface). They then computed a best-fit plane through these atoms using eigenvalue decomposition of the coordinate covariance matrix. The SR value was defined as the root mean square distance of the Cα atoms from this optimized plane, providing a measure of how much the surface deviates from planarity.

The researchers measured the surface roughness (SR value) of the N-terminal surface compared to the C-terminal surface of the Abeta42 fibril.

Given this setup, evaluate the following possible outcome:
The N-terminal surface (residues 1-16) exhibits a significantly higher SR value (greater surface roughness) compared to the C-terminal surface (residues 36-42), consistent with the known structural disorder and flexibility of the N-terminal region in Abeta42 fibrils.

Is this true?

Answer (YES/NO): YES